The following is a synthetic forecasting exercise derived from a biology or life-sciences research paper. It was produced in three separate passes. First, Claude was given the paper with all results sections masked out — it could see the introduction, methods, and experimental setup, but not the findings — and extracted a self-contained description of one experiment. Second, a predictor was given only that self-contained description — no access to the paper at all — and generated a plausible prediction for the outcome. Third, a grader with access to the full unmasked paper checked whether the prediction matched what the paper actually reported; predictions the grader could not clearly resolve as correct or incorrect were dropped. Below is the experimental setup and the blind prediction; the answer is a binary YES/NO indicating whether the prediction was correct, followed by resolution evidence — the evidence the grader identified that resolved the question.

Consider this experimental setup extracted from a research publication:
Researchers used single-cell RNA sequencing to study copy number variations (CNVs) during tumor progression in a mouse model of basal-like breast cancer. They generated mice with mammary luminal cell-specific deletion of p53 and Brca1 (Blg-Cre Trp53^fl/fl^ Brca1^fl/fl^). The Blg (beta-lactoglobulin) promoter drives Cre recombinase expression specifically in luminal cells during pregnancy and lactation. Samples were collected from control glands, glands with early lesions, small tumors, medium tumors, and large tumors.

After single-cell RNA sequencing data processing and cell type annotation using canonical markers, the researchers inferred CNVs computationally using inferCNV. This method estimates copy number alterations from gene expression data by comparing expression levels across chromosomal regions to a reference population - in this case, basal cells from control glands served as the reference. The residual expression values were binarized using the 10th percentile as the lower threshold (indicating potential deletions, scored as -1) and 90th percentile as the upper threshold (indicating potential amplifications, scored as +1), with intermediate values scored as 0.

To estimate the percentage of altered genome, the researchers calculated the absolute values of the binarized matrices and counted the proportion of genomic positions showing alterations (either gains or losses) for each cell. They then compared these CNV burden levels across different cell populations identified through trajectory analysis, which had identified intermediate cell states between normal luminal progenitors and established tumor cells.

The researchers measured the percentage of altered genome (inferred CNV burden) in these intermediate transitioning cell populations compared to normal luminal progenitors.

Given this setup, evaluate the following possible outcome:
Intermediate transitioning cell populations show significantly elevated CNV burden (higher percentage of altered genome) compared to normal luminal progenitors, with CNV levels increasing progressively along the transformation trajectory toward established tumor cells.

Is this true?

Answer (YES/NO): NO